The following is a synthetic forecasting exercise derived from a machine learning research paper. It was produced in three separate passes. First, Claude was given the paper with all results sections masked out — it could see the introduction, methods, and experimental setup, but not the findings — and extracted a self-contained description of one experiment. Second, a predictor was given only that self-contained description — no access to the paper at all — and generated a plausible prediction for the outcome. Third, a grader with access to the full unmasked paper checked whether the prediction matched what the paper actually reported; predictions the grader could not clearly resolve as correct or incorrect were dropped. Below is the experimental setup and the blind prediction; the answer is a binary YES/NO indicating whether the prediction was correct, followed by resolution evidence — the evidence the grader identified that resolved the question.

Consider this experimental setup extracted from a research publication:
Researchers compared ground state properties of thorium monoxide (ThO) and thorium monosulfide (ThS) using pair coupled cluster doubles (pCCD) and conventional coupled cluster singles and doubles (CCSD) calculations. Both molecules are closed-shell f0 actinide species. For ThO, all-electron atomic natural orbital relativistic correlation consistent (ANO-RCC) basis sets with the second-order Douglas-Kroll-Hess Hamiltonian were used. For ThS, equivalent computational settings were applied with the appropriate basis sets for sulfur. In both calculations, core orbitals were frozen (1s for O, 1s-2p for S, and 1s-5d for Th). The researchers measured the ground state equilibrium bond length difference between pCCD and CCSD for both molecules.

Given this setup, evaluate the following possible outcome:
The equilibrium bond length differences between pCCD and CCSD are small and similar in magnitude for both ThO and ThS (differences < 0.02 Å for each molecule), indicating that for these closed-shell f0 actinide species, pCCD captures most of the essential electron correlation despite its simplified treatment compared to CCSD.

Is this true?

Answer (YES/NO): NO